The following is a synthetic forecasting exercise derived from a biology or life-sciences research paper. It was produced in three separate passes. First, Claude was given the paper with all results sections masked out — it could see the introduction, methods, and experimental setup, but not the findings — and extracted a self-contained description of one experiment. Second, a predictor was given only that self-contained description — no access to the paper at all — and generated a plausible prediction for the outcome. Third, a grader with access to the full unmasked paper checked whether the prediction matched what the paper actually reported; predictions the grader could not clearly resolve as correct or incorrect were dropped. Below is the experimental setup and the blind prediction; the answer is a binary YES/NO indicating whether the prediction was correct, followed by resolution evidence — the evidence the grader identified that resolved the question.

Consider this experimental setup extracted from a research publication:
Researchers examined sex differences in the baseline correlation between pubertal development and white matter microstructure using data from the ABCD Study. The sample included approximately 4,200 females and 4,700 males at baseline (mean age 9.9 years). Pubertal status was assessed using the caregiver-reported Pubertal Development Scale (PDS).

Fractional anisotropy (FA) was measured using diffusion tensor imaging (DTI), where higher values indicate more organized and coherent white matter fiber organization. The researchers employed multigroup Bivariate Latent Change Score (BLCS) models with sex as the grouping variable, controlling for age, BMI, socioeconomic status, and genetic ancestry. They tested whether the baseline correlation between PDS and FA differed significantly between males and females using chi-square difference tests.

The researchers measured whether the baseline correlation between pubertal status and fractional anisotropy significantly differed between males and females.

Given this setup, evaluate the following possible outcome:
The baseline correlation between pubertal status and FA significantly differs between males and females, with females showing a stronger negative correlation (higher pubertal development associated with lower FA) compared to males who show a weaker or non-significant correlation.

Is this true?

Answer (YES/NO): NO